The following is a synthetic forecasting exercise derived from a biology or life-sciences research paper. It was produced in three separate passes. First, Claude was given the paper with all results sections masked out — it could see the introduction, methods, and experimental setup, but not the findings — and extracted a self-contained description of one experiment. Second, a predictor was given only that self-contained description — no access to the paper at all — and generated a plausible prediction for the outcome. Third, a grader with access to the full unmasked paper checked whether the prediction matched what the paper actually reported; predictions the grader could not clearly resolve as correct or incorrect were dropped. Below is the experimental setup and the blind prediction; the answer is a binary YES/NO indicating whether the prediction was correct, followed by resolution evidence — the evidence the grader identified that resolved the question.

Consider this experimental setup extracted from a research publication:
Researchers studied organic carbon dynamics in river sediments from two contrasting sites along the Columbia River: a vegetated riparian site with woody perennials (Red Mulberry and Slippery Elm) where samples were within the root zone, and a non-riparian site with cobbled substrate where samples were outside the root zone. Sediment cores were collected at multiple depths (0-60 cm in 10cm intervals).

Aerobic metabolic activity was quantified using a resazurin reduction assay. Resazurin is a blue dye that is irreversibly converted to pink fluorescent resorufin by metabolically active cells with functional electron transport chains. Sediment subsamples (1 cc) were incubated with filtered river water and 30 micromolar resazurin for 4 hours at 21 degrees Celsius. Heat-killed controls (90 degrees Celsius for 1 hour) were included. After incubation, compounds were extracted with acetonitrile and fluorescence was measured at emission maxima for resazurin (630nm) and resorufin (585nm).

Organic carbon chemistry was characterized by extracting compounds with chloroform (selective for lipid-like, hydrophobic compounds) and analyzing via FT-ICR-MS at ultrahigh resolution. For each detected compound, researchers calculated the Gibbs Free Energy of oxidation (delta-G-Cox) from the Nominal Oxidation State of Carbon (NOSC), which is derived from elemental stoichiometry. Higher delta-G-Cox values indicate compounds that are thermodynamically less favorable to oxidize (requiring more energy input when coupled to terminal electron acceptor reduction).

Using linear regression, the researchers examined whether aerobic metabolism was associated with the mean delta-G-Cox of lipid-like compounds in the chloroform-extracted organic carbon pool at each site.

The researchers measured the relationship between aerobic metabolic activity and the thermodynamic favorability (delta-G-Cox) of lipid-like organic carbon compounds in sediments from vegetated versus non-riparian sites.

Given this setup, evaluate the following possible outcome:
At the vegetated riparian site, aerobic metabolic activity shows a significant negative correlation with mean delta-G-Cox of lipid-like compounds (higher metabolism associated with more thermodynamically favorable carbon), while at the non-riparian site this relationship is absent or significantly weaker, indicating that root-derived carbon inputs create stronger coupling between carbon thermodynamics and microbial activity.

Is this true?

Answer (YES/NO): NO